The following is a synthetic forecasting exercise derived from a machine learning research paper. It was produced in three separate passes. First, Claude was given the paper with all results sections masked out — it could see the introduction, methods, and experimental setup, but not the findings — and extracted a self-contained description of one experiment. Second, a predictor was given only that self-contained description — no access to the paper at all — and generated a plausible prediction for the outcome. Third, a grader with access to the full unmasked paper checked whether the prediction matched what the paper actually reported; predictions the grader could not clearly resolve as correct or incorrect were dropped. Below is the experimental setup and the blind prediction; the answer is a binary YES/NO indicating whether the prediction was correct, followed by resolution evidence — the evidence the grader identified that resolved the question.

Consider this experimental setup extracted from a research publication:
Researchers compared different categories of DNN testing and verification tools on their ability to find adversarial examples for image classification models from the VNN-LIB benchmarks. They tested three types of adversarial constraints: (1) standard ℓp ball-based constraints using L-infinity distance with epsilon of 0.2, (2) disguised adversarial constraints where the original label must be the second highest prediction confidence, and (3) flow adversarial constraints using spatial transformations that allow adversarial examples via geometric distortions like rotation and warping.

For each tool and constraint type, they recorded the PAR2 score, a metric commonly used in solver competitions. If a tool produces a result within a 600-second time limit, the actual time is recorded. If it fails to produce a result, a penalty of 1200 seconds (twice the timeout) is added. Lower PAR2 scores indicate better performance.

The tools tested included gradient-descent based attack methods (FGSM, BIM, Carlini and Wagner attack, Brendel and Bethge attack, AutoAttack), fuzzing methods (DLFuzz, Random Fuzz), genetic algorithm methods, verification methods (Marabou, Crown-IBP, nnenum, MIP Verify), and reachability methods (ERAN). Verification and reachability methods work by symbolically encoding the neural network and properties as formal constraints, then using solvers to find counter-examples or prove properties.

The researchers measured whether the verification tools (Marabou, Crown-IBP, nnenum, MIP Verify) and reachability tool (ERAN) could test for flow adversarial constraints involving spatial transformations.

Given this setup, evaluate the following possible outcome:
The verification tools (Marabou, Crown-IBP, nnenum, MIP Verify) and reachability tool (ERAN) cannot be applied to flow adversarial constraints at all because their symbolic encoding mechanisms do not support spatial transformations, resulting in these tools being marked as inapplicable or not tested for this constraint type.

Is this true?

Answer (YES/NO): YES